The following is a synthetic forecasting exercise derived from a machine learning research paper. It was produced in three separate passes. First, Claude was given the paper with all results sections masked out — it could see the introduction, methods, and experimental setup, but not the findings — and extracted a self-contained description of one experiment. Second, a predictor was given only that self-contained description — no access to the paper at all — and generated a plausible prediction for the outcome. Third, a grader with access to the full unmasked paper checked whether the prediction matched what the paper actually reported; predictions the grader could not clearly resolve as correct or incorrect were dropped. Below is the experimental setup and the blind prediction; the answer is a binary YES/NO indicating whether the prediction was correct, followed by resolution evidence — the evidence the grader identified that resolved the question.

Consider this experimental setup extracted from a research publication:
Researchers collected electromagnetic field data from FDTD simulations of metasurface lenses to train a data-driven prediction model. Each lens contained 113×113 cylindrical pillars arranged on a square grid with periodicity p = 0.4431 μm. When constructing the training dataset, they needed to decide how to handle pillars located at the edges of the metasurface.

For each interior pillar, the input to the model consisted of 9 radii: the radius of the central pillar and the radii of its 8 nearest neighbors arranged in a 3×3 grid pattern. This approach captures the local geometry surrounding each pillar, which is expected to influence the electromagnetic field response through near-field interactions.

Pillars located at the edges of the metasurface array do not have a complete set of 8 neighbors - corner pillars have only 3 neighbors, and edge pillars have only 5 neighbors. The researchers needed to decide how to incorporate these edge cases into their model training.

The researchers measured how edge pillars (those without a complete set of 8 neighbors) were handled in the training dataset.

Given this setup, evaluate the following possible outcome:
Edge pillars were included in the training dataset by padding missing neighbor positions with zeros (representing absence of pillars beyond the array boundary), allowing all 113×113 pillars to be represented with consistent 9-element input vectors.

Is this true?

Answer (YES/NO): NO